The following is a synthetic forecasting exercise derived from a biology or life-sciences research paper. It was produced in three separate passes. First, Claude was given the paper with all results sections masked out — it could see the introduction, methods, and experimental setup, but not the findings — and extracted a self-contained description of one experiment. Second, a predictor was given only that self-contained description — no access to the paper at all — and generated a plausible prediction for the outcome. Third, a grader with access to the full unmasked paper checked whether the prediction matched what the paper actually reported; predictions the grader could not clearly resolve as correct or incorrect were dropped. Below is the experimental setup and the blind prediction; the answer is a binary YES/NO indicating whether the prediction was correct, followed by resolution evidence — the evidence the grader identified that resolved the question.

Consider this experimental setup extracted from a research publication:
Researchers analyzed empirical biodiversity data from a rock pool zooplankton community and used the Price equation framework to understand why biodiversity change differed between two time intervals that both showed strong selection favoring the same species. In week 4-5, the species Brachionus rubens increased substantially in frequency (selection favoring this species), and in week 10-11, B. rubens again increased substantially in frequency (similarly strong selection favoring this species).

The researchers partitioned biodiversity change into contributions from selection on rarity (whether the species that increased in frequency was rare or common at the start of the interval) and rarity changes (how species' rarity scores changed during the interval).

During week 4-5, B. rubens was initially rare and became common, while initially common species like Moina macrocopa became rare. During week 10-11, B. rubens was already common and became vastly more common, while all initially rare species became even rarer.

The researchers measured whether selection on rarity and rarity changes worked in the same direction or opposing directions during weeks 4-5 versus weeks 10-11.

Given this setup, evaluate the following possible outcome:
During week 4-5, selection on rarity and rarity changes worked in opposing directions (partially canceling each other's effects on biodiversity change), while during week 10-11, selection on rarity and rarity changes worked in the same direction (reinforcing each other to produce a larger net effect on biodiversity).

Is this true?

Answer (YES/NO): YES